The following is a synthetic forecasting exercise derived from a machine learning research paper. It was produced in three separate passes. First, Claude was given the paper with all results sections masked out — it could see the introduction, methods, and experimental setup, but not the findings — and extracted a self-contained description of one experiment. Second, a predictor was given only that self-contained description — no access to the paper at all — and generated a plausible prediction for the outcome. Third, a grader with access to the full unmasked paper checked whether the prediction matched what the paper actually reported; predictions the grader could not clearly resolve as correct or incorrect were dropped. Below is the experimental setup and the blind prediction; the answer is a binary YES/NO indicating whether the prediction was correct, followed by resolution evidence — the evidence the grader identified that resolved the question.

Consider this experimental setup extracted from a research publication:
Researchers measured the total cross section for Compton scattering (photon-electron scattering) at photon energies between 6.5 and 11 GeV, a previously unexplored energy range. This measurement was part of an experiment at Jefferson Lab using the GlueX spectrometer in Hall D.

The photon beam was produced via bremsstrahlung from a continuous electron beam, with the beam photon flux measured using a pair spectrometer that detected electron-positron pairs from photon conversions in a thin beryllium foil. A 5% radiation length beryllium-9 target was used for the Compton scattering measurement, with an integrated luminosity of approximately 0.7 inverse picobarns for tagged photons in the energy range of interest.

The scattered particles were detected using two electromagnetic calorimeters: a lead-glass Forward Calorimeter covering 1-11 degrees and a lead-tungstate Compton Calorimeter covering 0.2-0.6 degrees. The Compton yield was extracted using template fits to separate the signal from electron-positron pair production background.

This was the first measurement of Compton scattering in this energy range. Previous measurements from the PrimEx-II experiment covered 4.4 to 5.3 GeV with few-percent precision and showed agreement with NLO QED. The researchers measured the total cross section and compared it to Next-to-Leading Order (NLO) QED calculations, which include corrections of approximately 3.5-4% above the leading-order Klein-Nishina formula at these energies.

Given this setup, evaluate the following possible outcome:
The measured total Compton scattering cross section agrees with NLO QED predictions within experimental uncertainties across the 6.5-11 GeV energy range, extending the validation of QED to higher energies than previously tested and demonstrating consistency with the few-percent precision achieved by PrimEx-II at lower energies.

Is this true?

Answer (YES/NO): YES